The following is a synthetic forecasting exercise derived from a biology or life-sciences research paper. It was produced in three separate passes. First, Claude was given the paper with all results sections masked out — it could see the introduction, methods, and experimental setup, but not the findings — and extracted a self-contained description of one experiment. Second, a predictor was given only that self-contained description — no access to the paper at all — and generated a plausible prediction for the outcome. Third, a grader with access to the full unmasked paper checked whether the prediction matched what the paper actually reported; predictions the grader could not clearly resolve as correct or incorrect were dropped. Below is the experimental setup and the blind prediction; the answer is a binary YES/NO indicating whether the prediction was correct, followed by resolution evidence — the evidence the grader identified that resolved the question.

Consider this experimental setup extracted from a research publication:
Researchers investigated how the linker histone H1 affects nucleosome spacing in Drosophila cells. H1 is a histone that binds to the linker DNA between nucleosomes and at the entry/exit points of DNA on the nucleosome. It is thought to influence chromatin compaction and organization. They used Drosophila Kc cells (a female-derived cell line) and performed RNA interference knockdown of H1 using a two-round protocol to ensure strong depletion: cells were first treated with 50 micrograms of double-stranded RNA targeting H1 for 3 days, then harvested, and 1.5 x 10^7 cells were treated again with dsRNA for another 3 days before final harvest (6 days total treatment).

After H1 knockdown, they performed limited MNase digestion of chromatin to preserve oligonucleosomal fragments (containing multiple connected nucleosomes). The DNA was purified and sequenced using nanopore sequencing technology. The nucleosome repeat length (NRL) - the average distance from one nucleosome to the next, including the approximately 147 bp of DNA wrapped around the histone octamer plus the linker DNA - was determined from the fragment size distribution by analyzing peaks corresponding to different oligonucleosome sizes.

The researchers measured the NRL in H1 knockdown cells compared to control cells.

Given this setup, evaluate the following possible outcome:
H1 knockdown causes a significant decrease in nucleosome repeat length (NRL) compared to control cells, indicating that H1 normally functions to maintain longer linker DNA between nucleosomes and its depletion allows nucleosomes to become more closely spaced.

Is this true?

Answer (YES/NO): YES